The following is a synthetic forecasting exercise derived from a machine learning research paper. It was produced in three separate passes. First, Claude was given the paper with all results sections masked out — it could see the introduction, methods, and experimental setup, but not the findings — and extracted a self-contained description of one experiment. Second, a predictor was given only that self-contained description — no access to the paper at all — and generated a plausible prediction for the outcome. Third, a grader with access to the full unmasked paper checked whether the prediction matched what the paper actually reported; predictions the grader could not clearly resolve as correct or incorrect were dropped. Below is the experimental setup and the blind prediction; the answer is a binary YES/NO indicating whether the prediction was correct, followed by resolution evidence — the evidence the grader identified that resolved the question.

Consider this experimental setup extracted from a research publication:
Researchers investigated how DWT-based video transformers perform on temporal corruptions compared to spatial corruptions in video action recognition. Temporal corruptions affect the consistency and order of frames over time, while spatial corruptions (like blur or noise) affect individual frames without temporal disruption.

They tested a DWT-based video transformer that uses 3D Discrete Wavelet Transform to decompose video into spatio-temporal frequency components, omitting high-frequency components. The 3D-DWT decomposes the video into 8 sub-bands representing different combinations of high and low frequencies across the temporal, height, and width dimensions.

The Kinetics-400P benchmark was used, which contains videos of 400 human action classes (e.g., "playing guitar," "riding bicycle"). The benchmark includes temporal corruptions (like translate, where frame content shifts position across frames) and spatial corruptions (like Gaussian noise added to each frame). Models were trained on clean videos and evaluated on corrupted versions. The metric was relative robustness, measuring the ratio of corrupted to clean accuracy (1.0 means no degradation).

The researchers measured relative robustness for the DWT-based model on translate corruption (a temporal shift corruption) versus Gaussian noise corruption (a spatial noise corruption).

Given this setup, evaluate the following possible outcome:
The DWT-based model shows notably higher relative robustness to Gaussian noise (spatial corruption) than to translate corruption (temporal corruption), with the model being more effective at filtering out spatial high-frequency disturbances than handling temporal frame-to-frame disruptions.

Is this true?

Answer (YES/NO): YES